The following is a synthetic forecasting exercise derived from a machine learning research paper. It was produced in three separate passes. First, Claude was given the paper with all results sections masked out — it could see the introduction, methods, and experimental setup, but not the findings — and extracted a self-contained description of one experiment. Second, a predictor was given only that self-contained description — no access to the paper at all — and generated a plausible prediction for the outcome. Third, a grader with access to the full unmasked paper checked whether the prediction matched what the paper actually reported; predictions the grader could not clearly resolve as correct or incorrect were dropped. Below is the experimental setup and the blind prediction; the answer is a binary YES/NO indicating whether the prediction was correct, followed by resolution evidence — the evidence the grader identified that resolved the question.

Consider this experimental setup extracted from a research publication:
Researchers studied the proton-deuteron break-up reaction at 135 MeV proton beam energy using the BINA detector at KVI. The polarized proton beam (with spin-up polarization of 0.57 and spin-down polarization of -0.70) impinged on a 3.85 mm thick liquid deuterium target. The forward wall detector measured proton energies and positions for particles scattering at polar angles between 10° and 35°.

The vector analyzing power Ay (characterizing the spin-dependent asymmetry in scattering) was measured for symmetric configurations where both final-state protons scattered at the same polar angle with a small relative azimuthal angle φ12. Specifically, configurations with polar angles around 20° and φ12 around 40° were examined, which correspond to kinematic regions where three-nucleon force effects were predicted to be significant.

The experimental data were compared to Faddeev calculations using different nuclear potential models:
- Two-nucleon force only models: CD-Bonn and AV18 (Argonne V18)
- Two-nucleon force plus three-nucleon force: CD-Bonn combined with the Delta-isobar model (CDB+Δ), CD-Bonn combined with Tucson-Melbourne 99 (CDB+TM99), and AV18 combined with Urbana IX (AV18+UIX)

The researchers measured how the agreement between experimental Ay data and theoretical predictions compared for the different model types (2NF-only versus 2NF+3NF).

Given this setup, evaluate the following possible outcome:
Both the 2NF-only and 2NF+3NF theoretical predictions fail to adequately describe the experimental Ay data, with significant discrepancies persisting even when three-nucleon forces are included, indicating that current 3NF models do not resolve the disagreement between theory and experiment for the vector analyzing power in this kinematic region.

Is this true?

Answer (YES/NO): YES